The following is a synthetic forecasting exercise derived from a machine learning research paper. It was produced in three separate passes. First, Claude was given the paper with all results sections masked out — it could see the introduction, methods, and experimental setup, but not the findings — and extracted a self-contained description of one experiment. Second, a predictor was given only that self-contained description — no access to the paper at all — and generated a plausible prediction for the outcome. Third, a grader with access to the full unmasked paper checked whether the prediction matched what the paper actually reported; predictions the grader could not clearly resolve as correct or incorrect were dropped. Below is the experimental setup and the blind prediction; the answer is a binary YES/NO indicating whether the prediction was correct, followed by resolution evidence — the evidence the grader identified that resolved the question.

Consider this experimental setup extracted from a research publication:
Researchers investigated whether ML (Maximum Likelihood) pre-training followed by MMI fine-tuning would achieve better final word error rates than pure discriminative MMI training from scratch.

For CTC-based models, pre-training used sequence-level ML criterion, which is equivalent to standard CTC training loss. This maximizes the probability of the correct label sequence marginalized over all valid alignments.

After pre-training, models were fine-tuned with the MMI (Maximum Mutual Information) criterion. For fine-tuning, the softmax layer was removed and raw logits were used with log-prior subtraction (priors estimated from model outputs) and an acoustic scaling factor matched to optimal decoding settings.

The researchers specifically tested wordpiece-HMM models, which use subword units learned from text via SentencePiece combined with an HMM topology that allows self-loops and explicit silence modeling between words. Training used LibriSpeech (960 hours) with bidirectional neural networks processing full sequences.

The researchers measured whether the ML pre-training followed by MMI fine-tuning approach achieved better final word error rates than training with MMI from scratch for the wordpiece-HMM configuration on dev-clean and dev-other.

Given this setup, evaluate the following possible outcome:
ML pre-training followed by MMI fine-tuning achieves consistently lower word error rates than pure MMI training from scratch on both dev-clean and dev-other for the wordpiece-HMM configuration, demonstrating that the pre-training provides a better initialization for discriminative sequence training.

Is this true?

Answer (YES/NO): NO